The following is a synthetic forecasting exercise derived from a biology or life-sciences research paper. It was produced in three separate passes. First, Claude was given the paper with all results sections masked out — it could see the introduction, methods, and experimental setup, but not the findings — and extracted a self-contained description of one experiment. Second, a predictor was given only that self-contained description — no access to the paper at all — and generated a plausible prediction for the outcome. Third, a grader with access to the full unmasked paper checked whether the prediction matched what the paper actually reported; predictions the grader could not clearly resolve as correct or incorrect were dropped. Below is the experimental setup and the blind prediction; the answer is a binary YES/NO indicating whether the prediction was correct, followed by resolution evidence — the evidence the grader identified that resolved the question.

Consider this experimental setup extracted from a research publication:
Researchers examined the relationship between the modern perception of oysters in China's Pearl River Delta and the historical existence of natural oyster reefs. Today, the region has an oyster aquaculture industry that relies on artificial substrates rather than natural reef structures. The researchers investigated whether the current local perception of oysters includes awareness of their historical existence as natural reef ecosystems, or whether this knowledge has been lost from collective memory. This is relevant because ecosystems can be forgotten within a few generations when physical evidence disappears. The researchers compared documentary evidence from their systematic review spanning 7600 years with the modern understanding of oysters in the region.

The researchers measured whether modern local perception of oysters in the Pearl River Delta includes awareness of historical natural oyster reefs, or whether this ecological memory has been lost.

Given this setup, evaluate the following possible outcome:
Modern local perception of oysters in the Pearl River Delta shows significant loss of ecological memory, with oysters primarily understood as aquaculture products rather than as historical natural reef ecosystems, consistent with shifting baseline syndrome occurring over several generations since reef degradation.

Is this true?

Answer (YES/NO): YES